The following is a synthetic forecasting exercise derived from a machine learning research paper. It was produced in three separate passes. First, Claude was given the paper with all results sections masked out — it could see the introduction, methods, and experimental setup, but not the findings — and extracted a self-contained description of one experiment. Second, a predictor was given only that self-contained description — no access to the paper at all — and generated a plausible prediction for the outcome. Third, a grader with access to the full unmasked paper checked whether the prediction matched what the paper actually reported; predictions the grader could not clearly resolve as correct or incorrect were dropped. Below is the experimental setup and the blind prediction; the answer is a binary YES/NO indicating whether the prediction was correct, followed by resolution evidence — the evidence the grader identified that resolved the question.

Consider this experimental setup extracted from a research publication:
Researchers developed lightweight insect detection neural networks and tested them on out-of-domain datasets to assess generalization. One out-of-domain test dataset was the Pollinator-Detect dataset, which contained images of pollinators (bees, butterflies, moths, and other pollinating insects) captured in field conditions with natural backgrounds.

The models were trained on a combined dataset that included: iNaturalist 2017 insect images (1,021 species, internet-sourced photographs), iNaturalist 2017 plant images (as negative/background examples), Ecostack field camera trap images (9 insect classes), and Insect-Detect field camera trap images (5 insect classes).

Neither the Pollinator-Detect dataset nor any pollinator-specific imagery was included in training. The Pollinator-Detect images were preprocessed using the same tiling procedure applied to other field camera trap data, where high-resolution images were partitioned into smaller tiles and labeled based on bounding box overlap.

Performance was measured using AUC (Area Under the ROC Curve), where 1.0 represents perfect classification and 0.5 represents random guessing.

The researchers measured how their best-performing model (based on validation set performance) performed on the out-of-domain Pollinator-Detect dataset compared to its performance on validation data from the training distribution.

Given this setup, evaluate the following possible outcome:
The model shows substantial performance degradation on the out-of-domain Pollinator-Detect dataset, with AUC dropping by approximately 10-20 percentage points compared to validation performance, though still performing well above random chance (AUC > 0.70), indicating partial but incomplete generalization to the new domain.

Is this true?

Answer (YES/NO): NO